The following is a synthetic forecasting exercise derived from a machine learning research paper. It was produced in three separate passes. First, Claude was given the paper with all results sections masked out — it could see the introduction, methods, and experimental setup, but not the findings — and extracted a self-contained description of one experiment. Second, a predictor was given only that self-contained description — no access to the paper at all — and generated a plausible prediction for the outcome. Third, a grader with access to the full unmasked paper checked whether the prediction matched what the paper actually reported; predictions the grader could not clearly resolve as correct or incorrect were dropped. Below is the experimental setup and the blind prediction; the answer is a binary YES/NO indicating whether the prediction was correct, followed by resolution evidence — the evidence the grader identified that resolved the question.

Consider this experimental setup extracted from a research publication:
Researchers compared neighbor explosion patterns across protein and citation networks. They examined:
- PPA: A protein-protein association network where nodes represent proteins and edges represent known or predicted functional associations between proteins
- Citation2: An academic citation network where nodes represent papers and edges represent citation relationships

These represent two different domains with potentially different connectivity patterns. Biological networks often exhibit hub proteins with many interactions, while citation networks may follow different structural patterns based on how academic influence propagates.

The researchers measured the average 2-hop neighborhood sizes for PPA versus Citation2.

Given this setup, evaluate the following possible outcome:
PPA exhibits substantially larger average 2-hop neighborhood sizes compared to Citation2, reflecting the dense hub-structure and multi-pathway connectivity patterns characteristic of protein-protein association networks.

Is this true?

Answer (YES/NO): YES